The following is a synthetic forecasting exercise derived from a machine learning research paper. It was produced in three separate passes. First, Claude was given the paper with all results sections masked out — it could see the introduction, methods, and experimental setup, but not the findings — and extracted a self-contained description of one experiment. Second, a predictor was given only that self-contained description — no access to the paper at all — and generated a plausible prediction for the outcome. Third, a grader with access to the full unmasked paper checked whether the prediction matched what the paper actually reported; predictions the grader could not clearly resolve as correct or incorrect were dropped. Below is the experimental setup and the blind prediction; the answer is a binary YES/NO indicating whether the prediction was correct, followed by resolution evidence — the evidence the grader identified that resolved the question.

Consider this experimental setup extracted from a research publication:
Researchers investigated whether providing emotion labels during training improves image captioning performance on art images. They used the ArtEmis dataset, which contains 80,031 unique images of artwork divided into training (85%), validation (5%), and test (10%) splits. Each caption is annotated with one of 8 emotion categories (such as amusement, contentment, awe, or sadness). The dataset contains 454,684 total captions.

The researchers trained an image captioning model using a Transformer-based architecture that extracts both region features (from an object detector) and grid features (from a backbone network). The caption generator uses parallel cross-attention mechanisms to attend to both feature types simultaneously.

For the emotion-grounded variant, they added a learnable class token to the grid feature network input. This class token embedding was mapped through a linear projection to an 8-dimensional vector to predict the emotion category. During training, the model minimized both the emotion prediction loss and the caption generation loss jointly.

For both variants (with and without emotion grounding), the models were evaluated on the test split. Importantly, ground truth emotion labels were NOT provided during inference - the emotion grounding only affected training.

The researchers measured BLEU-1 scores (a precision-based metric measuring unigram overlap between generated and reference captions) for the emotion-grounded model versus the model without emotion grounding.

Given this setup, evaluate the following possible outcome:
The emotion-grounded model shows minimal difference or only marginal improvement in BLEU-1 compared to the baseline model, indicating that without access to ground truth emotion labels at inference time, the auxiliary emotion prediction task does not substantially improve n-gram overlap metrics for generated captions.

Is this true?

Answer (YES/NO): NO